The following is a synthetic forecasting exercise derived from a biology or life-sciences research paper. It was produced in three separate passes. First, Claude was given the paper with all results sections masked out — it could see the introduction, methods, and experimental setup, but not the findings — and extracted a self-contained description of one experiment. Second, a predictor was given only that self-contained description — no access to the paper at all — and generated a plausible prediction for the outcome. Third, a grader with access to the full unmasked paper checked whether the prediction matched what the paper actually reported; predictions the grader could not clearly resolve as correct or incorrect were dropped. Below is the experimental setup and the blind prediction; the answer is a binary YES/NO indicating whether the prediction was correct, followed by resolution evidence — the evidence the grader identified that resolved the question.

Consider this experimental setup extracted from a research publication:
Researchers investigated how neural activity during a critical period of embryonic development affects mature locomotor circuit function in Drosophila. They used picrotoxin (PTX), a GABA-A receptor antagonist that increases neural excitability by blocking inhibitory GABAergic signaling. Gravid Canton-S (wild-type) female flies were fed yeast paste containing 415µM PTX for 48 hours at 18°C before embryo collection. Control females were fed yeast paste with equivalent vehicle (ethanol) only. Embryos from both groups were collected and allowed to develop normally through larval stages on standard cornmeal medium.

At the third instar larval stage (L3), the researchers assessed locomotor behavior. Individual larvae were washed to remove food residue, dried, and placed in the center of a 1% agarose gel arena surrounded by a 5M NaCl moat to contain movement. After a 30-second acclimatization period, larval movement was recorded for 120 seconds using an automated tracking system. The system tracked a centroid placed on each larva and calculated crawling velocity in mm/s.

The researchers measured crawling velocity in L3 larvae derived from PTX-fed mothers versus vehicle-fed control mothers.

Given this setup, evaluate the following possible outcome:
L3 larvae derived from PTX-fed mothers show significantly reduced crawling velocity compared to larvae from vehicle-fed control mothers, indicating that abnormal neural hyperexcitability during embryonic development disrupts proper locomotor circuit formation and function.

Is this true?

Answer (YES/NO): NO